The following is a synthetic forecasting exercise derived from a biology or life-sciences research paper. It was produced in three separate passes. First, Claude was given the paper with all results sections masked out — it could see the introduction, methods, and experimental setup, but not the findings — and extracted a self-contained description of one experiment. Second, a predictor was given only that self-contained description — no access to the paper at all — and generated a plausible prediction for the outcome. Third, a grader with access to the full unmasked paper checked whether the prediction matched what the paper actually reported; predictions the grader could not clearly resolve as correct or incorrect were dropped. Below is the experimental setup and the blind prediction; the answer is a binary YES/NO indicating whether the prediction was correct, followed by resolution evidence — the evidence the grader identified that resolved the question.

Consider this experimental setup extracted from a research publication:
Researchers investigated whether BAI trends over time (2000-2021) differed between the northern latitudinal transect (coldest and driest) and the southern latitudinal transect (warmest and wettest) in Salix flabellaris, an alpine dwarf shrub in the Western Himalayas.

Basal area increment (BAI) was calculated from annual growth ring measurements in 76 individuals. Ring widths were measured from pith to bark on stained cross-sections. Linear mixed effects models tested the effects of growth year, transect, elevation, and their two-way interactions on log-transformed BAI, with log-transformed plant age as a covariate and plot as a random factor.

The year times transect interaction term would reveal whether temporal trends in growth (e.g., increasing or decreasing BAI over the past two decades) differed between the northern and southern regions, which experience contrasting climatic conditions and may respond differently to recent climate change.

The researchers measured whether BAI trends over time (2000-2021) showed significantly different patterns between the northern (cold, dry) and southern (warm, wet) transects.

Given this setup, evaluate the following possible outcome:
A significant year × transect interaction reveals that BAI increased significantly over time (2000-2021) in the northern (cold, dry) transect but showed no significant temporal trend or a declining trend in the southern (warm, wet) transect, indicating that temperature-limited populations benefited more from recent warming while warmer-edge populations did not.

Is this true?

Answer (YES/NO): NO